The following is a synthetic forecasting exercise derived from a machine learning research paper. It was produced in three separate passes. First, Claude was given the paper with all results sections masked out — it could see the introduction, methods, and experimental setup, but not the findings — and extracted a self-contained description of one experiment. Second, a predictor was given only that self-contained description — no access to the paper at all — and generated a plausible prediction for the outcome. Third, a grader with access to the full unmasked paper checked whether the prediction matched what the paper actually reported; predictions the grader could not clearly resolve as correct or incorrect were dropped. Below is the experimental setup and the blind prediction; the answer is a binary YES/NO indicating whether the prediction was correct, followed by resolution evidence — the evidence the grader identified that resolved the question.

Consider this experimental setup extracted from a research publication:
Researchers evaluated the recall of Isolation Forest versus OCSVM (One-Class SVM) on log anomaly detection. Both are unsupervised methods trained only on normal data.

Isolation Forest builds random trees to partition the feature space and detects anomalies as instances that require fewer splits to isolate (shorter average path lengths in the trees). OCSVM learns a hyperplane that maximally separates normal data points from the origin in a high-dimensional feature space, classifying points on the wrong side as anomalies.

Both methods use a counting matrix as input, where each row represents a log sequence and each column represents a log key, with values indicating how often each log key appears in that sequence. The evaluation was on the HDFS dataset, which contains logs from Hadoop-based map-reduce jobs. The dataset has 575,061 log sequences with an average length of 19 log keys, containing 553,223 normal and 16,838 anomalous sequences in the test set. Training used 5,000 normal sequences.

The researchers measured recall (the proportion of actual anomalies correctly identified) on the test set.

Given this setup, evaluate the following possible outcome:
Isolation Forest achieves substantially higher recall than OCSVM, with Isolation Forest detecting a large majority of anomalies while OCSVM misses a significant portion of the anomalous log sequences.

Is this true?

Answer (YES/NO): NO